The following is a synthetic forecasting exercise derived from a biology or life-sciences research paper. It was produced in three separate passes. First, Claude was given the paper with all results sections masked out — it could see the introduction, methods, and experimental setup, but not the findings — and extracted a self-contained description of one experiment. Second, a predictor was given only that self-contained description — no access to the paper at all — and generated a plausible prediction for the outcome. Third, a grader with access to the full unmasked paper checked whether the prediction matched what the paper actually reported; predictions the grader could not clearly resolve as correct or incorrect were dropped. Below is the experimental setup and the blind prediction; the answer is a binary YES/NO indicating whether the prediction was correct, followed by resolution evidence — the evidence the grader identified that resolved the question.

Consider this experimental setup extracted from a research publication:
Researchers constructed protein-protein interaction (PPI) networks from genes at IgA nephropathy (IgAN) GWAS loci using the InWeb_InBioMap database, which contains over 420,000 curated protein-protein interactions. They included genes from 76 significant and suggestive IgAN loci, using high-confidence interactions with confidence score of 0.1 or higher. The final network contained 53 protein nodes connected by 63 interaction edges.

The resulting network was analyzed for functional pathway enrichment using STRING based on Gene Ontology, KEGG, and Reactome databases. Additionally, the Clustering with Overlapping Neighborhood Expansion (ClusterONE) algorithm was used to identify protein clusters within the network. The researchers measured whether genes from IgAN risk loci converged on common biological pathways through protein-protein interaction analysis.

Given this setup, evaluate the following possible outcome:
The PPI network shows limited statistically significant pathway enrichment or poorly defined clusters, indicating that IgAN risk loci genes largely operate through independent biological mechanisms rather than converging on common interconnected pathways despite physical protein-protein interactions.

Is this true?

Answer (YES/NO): NO